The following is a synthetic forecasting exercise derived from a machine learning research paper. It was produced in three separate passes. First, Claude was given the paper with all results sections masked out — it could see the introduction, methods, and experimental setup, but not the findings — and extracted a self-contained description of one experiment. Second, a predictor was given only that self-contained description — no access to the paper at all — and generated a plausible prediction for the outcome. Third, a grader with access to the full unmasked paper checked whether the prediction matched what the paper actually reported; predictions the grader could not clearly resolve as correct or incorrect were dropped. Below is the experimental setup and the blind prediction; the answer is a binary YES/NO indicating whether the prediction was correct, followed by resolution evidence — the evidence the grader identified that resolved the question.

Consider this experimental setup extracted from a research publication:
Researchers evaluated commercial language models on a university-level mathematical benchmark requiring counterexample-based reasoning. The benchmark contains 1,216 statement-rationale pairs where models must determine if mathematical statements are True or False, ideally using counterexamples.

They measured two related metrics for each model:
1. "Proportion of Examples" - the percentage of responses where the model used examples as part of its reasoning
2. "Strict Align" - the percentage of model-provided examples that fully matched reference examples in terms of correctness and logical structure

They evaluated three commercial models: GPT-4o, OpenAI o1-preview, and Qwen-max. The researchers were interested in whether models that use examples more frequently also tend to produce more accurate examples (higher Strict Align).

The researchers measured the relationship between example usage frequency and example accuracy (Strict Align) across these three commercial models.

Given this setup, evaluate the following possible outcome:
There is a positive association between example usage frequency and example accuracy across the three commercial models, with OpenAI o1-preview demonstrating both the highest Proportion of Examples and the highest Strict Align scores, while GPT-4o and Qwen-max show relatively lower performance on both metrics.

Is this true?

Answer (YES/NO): NO